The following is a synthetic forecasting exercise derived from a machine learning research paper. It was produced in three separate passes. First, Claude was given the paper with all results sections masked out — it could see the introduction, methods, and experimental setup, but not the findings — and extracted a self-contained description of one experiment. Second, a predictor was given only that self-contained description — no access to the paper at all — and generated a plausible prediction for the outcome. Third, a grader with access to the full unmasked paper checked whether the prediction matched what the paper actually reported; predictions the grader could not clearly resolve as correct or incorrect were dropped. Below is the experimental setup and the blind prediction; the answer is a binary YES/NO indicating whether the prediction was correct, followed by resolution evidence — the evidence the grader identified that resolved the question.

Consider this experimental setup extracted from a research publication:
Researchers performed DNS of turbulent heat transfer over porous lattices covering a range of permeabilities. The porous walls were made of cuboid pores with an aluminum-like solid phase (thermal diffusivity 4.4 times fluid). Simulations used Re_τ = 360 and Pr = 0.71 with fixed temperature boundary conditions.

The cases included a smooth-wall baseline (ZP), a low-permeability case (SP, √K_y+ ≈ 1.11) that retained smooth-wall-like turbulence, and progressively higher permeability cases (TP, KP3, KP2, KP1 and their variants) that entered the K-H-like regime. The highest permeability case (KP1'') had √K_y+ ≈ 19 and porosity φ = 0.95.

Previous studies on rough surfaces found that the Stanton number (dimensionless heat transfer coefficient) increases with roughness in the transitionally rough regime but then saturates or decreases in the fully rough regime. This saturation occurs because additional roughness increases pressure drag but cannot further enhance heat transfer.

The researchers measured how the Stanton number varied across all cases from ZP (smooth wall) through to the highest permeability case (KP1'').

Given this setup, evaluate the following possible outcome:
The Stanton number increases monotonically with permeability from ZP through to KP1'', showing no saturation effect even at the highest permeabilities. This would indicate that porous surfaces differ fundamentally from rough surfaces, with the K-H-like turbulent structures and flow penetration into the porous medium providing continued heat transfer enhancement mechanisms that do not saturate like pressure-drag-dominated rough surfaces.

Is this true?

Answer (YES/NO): NO